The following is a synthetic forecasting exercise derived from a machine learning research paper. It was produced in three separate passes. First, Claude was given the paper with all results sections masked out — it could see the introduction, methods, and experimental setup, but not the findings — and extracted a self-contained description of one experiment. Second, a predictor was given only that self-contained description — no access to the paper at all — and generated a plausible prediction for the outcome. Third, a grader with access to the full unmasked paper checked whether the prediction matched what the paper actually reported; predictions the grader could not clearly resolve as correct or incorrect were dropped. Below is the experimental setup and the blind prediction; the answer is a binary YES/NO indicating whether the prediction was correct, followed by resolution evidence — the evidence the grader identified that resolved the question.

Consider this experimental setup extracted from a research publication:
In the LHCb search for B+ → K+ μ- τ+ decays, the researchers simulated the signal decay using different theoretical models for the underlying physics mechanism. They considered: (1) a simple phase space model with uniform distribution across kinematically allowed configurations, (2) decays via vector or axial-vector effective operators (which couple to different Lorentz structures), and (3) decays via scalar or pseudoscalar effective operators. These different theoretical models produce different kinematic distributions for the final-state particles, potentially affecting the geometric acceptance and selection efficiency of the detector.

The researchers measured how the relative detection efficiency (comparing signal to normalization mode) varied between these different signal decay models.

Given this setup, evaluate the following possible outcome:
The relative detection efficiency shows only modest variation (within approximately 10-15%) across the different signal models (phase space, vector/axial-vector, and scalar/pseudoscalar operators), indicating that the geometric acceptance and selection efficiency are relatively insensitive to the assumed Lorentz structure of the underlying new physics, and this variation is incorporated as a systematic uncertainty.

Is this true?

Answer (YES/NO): NO